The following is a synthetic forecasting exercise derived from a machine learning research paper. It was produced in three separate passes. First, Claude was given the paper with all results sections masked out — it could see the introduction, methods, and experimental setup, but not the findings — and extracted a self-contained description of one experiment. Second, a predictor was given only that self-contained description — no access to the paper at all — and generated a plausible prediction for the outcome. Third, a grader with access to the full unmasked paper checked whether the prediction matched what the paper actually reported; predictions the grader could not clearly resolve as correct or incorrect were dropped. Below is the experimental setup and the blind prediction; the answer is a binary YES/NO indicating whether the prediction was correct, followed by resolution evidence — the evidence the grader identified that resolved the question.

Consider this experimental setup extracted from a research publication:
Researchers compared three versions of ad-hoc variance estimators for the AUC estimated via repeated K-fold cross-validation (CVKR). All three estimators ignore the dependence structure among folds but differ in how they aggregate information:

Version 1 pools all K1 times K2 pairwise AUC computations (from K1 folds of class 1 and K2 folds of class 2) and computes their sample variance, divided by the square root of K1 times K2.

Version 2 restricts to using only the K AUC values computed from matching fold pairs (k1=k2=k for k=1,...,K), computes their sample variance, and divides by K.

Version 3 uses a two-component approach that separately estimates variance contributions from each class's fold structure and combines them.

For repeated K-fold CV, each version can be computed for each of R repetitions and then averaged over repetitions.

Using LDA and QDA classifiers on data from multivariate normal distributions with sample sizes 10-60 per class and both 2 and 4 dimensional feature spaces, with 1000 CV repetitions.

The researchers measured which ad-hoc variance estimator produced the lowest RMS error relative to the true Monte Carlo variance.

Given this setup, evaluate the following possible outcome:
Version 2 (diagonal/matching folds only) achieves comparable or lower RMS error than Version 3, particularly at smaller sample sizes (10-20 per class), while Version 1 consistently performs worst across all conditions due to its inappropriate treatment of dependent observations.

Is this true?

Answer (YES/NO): NO